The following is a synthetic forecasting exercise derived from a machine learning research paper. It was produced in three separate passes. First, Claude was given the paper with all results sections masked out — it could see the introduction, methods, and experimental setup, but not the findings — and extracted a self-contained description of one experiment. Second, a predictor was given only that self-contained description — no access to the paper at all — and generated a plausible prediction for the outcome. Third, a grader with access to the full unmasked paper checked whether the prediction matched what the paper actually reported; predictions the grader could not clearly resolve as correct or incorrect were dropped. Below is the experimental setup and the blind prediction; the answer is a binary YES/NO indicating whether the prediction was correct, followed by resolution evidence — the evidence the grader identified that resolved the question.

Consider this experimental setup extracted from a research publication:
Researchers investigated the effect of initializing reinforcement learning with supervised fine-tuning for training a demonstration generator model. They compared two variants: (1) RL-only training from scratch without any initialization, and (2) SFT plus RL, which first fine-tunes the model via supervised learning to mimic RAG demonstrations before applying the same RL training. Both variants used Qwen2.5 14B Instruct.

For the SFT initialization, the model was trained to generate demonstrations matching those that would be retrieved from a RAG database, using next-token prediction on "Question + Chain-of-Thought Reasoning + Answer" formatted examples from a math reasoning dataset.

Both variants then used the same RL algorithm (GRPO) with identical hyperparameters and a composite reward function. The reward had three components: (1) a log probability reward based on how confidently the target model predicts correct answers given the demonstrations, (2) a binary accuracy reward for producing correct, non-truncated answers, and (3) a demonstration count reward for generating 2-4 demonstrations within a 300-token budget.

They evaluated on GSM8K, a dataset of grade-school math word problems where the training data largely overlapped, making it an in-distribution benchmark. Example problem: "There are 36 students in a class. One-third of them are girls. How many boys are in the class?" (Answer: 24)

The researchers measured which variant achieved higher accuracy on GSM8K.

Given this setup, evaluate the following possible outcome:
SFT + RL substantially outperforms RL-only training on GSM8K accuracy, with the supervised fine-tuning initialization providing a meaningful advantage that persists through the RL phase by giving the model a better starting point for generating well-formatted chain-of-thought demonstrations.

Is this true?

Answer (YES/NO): NO